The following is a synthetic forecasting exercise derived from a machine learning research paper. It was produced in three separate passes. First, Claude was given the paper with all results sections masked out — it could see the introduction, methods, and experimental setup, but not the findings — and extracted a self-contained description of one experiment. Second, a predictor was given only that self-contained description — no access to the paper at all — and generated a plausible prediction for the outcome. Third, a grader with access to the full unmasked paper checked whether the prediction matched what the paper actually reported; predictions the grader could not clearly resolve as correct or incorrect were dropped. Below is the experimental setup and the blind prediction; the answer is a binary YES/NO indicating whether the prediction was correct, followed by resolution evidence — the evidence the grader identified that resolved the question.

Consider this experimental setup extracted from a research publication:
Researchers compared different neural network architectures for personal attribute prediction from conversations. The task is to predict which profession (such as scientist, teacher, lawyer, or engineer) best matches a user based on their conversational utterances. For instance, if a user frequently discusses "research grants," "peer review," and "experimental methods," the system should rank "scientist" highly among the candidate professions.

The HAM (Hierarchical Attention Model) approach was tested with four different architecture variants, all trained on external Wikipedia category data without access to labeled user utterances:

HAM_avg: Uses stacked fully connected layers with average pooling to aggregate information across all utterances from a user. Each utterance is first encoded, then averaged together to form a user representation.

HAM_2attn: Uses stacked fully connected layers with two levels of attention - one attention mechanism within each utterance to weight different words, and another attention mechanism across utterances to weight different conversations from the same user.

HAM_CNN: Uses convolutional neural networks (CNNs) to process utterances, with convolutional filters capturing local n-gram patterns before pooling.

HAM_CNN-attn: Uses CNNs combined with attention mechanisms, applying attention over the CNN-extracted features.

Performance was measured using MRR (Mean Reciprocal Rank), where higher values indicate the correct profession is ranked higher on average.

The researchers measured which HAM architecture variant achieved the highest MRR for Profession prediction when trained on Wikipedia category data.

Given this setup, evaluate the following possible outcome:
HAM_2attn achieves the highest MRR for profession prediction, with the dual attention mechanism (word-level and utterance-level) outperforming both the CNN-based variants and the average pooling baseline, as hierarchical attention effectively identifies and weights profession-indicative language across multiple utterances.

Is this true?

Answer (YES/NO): NO